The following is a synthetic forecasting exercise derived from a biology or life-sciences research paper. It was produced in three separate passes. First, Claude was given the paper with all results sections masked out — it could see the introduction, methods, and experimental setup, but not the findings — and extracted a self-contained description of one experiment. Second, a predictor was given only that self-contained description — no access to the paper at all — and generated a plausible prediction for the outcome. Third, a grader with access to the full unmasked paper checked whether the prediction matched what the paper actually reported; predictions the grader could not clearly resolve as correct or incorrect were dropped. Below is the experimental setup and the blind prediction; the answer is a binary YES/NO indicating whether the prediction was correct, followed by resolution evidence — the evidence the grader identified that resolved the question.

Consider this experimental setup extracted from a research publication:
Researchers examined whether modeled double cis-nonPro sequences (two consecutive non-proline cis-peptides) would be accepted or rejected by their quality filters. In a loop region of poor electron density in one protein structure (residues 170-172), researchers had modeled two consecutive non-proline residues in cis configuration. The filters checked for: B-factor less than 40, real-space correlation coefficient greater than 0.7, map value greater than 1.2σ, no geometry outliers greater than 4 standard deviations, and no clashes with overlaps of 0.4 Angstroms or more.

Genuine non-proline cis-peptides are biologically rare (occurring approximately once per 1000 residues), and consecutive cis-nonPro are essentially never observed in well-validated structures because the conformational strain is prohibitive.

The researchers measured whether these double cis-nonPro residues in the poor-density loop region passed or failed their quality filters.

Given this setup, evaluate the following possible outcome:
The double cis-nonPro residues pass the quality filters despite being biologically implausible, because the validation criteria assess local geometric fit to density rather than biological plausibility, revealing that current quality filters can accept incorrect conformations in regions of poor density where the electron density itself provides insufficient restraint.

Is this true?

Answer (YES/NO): NO